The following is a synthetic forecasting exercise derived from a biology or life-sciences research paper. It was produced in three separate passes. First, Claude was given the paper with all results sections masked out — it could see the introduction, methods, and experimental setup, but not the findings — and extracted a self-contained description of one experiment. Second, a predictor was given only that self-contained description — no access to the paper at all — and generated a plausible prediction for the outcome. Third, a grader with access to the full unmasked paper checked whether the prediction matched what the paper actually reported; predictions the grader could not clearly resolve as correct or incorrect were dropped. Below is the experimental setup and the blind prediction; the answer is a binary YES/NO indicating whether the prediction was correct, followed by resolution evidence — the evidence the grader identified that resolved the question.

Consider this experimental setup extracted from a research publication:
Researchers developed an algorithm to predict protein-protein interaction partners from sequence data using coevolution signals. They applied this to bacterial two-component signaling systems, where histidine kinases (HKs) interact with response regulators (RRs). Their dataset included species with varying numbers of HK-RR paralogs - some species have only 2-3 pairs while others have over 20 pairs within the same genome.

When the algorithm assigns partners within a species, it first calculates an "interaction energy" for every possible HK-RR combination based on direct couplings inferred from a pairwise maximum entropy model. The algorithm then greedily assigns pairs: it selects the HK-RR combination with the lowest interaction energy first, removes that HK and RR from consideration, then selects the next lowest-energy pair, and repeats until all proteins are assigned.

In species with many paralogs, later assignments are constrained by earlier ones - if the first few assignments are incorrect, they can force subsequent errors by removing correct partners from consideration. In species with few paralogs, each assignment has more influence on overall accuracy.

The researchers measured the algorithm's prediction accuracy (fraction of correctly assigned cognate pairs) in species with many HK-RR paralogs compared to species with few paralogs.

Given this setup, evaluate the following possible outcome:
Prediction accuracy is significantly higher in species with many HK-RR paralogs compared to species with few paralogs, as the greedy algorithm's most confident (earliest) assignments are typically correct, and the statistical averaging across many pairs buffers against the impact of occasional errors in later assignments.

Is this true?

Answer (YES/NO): NO